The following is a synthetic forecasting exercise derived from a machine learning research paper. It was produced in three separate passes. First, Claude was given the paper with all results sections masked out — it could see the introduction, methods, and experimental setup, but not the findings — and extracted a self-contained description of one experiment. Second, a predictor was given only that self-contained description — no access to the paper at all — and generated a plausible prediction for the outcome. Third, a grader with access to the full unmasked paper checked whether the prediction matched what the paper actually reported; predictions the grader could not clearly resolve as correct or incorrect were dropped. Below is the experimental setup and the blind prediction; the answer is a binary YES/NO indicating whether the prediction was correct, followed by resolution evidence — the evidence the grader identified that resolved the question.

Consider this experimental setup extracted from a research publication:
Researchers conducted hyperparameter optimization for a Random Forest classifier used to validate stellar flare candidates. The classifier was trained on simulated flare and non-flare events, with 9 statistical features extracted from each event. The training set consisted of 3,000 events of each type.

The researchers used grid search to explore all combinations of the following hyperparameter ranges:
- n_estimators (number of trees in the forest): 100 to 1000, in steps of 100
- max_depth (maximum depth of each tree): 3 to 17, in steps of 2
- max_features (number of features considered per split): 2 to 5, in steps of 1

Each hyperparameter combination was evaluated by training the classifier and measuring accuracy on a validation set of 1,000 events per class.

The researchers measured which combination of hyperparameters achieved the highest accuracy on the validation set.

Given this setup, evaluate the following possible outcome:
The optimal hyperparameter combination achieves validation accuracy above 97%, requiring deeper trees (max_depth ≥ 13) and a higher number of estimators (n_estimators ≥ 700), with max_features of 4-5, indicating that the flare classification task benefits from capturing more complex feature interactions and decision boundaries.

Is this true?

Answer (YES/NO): NO